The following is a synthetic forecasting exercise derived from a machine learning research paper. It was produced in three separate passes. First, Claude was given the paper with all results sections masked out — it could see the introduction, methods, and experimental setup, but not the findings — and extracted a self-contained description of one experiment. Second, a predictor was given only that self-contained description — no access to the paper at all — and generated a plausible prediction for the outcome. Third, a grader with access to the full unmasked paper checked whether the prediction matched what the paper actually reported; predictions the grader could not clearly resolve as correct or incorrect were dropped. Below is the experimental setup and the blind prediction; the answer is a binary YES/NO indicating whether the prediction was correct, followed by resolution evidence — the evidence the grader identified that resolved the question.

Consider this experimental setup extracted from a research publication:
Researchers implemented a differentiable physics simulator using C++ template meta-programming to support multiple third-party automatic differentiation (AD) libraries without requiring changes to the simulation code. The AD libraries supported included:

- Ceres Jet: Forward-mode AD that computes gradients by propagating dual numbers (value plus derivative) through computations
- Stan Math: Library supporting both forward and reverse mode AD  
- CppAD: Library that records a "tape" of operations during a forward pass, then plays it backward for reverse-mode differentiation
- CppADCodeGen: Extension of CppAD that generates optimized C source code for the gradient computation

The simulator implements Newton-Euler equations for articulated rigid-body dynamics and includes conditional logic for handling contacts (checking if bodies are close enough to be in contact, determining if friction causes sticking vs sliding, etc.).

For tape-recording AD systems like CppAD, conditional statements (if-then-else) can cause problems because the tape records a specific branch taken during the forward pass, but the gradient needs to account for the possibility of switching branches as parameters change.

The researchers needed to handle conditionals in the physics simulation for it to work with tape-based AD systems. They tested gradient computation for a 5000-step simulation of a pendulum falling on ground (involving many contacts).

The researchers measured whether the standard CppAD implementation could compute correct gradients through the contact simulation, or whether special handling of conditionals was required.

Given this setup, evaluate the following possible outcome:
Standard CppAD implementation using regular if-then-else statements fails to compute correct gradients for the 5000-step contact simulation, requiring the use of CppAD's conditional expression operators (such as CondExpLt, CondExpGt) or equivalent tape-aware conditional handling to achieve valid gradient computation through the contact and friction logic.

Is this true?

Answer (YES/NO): YES